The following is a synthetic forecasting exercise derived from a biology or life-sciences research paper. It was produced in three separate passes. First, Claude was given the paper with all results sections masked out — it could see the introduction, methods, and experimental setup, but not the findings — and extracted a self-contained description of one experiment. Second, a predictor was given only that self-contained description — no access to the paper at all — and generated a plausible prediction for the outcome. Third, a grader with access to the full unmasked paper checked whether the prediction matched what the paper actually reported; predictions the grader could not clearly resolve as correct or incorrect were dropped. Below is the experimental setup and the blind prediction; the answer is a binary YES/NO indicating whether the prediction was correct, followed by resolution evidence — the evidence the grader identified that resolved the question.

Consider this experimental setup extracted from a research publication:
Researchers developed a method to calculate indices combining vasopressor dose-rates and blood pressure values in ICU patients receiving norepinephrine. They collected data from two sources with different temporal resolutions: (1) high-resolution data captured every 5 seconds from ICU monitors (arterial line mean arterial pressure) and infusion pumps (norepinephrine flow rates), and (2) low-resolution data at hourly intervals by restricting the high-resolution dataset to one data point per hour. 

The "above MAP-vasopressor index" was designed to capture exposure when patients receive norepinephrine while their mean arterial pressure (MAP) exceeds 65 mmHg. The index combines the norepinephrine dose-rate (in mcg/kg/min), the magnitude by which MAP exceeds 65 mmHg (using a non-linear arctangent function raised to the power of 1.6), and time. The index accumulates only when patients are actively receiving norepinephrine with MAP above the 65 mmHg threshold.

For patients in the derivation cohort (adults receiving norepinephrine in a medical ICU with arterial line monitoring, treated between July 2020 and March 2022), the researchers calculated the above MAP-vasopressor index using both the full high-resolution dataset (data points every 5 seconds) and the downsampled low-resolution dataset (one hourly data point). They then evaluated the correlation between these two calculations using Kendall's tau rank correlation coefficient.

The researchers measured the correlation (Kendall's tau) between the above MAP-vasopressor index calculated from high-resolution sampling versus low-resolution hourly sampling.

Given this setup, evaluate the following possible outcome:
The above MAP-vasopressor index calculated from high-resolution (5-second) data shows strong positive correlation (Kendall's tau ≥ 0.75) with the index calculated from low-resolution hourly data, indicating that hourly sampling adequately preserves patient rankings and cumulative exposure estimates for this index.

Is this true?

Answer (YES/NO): YES